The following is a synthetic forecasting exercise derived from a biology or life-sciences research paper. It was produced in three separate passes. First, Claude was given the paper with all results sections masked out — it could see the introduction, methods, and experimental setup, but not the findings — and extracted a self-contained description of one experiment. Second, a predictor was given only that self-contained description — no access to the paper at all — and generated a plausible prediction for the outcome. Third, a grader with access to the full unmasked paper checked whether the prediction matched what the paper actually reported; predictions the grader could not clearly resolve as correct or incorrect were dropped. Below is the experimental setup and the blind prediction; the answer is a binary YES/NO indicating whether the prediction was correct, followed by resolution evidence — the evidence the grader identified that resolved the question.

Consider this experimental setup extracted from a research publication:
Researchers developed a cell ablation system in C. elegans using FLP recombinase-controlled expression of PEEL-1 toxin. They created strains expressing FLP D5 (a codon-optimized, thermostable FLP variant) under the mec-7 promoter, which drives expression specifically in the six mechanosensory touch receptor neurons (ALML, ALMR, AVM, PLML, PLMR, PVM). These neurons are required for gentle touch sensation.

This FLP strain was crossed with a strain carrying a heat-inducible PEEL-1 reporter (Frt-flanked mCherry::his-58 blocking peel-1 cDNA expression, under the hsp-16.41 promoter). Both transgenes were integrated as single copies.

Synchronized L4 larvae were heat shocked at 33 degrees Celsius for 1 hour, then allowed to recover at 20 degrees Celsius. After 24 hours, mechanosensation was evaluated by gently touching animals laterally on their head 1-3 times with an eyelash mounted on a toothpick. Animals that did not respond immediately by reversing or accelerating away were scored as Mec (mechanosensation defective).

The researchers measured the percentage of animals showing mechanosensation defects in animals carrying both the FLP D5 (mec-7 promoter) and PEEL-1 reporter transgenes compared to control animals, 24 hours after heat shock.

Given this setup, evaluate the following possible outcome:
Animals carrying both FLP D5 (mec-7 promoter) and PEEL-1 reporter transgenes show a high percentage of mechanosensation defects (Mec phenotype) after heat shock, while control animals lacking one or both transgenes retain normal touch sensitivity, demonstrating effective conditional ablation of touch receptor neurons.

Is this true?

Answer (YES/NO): YES